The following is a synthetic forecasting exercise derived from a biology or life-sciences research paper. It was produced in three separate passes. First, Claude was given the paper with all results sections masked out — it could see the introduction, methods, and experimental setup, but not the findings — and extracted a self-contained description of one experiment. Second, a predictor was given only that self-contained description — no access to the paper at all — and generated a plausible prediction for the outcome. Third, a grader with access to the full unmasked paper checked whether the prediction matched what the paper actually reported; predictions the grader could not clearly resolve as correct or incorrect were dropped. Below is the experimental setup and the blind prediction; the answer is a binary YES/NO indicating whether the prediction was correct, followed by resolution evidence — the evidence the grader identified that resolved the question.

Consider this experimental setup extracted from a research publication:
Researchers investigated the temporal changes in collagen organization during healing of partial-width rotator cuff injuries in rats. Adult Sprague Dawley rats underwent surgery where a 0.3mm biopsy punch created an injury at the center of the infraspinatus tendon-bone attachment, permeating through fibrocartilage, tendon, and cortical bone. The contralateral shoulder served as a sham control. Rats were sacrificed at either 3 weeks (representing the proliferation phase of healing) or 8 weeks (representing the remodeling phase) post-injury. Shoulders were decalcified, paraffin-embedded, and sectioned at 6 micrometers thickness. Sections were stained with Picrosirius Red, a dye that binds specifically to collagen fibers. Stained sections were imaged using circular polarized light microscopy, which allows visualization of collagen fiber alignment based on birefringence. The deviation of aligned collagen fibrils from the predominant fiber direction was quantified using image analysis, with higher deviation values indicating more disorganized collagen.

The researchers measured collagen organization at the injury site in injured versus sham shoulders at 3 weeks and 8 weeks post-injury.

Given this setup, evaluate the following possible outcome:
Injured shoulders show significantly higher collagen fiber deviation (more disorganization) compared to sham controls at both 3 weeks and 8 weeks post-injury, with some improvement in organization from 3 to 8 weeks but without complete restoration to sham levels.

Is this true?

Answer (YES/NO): NO